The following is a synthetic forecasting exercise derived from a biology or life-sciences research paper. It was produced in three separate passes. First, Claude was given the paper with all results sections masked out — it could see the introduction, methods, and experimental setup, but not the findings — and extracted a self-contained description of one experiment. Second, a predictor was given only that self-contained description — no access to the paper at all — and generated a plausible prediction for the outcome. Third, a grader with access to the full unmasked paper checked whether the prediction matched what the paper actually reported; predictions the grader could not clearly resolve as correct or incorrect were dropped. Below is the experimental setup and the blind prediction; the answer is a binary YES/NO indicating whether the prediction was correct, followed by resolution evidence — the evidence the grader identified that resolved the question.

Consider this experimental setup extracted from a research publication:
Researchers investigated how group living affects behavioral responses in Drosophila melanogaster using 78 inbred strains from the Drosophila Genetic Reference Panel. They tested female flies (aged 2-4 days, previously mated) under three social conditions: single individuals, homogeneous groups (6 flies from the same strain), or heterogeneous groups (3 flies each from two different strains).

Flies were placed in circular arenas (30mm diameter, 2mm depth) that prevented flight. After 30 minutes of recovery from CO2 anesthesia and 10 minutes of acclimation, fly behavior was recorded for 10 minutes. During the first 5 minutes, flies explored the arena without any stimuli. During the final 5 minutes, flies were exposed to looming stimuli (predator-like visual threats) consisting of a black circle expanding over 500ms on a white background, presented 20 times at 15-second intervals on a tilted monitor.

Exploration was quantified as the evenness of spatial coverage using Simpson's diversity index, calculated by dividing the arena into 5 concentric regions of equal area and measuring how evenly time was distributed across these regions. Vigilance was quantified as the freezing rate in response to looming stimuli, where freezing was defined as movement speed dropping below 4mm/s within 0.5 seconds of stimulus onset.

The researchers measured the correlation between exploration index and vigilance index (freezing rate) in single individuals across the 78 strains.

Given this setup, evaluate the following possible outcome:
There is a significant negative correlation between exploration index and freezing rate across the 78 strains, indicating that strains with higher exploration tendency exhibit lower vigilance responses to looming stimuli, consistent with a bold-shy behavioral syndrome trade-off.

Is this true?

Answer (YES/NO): NO